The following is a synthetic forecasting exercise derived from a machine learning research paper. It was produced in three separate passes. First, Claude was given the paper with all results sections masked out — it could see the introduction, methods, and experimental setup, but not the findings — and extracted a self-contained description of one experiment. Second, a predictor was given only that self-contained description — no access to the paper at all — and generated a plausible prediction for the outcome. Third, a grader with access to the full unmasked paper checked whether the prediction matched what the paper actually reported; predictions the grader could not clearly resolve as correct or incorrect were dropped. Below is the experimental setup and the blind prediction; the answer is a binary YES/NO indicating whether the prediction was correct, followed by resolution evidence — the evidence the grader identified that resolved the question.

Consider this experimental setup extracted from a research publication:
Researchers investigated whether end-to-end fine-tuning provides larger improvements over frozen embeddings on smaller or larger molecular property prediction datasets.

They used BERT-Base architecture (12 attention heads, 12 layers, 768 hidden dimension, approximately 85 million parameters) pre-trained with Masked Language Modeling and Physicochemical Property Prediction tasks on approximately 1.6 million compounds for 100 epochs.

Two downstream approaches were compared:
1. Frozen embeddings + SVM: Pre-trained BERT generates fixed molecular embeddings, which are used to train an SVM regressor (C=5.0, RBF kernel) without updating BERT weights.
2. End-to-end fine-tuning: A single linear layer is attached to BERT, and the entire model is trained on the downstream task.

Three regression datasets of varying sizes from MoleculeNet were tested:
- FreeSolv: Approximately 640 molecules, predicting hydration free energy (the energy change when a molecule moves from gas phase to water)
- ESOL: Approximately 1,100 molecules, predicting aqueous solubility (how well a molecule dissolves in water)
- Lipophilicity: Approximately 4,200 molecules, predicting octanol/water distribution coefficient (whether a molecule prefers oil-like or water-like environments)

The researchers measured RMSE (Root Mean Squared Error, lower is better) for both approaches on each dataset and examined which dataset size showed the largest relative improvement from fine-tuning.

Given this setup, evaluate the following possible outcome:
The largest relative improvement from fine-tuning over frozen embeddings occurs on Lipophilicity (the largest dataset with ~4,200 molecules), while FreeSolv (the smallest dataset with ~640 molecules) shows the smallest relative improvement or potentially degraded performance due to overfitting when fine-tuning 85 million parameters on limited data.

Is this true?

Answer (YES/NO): NO